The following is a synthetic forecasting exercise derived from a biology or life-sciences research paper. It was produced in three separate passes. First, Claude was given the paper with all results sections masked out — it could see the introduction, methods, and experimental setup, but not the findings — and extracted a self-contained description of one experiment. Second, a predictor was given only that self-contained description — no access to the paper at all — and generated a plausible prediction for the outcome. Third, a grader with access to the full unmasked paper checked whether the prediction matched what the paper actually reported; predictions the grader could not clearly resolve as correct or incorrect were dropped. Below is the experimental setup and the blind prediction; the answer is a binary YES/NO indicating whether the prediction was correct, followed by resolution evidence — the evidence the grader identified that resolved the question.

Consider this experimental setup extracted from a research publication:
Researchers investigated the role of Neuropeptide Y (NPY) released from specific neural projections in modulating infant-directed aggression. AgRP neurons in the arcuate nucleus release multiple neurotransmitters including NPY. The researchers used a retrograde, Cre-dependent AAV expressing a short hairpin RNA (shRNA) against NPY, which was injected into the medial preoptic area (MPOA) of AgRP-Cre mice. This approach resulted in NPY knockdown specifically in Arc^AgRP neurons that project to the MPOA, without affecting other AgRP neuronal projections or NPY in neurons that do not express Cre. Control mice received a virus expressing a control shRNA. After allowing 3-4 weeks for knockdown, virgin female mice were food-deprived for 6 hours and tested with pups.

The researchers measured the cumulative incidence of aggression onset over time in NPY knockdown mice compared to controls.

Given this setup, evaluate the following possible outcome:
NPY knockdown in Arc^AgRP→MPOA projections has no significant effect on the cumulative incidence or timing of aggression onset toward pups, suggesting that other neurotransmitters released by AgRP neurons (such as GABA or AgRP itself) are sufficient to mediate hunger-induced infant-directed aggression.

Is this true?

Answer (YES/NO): NO